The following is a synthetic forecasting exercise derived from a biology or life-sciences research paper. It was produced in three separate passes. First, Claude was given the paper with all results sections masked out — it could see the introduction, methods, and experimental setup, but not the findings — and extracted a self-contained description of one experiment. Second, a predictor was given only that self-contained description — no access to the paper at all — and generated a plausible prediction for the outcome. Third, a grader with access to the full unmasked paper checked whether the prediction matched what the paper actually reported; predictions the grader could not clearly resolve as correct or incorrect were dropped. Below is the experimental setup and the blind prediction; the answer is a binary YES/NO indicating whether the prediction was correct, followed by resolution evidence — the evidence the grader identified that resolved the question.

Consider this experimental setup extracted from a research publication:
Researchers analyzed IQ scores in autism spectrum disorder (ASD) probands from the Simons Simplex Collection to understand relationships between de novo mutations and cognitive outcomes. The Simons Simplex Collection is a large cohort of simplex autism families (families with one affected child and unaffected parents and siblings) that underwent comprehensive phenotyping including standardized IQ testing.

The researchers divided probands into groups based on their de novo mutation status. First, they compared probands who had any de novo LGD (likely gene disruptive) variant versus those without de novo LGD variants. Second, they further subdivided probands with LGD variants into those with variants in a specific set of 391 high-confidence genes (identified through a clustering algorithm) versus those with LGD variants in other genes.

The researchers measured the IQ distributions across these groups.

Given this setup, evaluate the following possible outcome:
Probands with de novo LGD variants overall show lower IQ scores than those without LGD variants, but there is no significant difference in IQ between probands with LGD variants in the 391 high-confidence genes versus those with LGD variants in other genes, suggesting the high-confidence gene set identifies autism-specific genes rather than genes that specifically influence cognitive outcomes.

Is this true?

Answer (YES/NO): NO